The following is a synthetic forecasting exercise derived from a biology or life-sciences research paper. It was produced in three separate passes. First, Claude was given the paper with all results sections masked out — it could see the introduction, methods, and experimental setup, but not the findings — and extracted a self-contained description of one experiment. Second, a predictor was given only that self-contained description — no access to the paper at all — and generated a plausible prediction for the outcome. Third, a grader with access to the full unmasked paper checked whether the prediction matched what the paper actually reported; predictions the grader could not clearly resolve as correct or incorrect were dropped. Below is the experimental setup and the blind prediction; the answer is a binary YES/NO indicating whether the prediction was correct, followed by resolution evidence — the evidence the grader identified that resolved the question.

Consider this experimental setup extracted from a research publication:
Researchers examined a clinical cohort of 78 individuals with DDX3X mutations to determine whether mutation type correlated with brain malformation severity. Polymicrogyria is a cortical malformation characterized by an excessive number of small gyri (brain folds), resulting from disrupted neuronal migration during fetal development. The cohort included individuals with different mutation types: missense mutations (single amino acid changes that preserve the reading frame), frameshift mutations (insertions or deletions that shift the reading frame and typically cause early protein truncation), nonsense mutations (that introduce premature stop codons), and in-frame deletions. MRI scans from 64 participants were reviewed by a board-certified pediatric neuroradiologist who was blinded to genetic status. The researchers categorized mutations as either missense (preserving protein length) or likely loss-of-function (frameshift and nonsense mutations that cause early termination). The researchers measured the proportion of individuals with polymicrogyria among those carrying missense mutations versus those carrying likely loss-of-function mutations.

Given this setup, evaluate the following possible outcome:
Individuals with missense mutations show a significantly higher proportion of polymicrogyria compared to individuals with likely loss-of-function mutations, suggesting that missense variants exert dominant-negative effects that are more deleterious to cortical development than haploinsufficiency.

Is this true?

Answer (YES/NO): YES